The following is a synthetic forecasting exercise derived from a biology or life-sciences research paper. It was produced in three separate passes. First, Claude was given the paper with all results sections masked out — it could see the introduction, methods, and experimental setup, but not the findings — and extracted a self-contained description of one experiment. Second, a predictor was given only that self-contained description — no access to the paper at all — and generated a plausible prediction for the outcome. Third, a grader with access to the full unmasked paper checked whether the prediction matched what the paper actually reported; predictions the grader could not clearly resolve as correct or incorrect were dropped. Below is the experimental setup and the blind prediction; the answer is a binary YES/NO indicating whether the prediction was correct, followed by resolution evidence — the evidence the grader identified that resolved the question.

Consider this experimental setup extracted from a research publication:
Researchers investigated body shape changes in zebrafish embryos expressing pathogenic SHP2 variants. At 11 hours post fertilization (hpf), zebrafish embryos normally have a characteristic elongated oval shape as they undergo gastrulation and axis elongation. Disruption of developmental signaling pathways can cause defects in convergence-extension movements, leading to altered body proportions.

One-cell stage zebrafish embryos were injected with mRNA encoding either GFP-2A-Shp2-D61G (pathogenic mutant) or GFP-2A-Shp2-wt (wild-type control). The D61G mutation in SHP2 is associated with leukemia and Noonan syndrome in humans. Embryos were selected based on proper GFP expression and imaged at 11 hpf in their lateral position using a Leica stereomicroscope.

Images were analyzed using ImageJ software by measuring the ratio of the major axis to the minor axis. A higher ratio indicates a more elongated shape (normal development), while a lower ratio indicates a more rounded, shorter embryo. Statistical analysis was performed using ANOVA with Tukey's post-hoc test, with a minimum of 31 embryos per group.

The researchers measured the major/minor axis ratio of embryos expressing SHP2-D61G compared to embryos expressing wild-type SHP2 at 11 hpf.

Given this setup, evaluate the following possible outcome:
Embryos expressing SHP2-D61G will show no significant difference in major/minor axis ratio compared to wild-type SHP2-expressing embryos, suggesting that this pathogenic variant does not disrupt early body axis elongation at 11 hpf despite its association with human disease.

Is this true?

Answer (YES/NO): NO